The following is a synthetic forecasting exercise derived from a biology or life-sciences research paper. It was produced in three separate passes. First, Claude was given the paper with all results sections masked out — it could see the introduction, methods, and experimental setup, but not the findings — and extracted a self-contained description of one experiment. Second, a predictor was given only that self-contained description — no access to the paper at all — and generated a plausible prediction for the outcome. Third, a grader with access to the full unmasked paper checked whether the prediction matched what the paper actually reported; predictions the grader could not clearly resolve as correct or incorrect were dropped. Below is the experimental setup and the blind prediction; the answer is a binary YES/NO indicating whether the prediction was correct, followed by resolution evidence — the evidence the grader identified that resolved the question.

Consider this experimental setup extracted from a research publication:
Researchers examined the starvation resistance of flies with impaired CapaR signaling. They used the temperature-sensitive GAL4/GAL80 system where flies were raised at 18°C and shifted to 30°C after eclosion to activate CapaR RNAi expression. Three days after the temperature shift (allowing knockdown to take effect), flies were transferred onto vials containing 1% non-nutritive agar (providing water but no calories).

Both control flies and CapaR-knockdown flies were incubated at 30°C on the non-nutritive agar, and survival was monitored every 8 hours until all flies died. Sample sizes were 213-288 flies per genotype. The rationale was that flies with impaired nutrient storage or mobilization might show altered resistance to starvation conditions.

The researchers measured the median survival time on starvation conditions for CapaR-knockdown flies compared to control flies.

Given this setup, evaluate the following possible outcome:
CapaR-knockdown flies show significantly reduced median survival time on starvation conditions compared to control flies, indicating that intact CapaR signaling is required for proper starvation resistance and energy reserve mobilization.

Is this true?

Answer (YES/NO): YES